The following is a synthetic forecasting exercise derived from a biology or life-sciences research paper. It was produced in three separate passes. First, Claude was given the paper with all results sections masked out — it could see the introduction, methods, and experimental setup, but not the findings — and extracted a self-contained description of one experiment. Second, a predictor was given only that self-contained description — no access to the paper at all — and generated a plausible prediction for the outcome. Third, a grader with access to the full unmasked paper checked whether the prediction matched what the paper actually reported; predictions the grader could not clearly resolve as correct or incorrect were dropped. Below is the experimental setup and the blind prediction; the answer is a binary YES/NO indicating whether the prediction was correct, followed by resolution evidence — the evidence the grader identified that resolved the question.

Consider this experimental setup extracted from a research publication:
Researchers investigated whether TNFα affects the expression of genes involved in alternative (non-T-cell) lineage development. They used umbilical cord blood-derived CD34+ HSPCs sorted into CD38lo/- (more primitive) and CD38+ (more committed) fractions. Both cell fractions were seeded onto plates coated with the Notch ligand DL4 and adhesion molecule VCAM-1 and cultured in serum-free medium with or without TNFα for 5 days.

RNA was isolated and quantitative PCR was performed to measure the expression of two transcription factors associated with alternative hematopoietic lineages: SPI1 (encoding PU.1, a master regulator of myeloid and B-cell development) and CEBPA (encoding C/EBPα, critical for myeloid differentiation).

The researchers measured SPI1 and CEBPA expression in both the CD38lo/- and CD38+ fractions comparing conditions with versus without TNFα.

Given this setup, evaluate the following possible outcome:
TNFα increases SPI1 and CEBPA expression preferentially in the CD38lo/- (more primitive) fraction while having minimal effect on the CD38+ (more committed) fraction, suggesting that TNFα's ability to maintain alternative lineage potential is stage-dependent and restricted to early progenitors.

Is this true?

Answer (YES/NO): NO